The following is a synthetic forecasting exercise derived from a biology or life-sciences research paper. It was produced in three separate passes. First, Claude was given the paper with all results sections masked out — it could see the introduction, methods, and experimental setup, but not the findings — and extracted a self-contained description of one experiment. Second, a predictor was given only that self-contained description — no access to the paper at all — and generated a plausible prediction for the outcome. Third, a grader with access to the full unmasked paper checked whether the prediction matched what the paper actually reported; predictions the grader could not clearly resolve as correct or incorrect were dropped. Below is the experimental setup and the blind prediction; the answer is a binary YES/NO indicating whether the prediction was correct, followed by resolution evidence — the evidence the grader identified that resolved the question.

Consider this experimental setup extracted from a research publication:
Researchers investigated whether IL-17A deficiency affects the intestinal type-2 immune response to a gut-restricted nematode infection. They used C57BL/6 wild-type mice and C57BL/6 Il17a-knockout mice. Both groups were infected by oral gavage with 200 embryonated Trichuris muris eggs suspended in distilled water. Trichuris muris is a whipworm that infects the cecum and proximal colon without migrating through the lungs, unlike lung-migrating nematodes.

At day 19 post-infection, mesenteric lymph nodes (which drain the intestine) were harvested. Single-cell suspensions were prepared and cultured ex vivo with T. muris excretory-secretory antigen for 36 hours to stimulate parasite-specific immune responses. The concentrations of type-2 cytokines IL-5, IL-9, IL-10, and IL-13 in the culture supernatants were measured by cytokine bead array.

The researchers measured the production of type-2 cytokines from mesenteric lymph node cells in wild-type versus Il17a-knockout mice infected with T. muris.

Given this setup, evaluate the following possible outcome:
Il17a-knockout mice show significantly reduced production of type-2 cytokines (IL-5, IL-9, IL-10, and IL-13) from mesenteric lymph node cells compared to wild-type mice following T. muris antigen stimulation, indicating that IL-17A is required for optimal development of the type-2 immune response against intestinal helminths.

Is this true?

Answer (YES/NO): NO